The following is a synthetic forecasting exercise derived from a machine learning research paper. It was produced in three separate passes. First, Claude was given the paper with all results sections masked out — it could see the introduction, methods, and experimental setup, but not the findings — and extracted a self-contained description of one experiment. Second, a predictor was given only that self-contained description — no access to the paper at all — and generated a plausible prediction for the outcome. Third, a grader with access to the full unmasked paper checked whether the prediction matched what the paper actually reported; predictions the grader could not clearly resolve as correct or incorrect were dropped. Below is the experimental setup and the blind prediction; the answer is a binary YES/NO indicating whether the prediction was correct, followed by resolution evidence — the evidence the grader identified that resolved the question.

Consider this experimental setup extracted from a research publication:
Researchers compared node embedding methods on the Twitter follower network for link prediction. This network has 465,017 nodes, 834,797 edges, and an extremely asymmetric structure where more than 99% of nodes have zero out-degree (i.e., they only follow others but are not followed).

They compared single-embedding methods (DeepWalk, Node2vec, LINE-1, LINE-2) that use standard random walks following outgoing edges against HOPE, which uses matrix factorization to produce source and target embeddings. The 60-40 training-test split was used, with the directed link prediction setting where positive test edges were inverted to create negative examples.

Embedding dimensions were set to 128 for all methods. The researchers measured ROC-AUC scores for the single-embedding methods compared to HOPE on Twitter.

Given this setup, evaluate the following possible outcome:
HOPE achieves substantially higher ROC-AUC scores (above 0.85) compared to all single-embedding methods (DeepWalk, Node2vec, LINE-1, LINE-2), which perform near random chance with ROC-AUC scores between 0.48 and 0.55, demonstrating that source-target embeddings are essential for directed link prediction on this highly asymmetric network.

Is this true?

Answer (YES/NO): NO